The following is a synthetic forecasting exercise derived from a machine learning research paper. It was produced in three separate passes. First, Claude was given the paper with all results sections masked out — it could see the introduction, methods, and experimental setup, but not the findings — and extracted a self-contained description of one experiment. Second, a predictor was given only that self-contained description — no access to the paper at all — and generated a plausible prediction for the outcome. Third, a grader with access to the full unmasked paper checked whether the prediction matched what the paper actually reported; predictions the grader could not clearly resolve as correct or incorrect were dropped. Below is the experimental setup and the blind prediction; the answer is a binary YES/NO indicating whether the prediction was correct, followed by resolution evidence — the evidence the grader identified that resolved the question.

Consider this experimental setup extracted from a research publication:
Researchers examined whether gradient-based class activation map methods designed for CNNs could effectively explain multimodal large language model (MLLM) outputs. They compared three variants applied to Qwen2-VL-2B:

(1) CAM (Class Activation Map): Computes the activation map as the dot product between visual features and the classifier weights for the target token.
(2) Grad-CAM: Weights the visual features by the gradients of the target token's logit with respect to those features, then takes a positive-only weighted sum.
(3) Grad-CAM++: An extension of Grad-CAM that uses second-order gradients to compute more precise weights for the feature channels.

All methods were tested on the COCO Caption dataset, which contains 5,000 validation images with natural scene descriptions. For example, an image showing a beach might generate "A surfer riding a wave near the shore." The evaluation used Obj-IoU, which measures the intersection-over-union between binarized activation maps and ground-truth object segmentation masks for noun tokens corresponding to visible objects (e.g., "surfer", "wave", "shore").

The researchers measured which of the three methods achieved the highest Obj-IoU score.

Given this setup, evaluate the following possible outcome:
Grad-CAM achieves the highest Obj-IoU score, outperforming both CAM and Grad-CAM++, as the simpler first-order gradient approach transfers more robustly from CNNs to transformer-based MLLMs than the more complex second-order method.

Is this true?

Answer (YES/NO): NO